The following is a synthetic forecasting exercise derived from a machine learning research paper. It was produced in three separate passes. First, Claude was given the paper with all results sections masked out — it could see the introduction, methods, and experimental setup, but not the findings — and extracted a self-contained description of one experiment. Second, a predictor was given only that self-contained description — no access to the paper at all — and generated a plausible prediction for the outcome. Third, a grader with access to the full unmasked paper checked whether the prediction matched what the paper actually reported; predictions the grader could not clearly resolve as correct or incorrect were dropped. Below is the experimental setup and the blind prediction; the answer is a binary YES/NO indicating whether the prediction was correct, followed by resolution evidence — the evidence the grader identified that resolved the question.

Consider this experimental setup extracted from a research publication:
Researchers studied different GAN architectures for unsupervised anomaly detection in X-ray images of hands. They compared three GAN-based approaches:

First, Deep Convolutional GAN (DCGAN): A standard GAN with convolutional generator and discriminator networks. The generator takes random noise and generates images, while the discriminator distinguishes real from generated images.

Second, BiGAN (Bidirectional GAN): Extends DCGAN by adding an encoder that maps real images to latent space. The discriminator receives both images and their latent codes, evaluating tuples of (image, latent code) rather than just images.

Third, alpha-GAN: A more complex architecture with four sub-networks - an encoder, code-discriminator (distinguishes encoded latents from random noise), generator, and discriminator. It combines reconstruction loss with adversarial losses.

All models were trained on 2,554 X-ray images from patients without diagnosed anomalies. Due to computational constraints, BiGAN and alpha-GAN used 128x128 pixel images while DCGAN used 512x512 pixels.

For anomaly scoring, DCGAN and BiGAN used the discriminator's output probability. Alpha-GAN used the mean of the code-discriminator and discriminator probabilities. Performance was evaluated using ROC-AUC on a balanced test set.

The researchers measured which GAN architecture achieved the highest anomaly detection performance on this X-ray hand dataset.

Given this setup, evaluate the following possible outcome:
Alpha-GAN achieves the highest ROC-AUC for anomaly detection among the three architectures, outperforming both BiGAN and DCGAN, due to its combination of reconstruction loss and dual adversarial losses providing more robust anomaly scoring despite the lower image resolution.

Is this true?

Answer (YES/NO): YES